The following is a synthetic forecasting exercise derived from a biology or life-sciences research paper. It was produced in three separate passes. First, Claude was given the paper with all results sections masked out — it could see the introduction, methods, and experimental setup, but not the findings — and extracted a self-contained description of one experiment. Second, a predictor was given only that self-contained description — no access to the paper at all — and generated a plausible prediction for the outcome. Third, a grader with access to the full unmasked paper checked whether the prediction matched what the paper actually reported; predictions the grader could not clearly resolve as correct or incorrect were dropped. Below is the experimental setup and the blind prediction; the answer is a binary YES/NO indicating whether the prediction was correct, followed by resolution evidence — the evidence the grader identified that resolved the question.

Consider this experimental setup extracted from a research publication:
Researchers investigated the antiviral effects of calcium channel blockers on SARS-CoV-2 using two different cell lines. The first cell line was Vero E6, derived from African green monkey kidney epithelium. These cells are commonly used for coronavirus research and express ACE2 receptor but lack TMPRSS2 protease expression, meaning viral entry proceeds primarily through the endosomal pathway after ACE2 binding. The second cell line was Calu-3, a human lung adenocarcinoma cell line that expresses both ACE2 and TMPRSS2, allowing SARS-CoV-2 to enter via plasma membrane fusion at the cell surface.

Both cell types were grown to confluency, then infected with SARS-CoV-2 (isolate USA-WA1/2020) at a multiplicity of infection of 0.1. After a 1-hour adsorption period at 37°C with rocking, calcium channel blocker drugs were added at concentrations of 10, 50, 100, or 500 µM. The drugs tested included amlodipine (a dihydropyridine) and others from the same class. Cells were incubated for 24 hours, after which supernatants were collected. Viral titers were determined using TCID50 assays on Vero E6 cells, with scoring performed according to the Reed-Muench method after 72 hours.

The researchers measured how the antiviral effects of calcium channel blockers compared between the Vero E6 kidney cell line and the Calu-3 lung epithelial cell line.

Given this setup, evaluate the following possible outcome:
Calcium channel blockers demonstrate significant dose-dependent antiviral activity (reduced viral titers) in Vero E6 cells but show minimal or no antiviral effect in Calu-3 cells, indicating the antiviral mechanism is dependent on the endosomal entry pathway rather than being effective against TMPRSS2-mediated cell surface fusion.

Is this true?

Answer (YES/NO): NO